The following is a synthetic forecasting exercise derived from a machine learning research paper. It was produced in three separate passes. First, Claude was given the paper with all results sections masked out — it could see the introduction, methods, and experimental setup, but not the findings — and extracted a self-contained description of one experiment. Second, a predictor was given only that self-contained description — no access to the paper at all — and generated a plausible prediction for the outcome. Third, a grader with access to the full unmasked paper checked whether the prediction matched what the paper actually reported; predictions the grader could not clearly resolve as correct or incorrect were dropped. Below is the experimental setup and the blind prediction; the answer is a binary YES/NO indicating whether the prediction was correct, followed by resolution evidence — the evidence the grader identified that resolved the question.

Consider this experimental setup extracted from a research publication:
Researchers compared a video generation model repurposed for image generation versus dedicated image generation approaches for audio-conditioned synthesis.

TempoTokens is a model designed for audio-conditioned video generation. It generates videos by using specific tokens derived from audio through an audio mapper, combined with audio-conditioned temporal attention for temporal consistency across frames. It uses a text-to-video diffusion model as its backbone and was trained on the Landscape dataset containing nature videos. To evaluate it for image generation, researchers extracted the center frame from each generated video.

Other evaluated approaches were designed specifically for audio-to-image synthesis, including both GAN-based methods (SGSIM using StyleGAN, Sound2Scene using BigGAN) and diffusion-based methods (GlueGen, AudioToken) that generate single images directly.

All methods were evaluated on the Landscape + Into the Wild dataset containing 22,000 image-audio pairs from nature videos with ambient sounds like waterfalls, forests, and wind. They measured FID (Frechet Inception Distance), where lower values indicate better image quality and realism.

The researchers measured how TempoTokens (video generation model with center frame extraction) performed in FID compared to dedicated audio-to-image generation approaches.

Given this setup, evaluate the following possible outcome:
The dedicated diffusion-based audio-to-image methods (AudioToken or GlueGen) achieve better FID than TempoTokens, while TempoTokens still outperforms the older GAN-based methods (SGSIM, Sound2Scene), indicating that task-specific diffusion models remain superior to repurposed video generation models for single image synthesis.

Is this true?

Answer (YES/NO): NO